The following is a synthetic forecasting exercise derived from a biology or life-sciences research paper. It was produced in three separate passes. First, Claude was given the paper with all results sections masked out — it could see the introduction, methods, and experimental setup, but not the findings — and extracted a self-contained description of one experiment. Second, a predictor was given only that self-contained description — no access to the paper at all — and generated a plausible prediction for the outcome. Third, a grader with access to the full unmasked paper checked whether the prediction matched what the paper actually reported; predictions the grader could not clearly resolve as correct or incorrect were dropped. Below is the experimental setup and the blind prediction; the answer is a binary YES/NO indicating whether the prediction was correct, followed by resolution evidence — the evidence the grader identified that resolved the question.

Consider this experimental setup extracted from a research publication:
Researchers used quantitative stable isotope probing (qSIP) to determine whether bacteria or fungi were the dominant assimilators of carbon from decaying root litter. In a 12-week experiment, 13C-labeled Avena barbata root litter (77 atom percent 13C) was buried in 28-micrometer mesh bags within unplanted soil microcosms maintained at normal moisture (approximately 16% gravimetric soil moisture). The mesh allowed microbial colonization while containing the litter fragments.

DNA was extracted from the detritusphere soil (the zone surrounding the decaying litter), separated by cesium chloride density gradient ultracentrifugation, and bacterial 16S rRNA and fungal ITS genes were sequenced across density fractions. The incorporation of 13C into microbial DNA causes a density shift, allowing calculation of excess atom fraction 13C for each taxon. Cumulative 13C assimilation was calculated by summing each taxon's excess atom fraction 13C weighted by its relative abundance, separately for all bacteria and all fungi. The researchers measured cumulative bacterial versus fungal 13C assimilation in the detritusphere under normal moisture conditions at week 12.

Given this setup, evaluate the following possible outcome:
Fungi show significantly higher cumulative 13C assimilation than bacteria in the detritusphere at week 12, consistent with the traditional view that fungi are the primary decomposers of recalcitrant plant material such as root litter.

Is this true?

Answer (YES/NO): YES